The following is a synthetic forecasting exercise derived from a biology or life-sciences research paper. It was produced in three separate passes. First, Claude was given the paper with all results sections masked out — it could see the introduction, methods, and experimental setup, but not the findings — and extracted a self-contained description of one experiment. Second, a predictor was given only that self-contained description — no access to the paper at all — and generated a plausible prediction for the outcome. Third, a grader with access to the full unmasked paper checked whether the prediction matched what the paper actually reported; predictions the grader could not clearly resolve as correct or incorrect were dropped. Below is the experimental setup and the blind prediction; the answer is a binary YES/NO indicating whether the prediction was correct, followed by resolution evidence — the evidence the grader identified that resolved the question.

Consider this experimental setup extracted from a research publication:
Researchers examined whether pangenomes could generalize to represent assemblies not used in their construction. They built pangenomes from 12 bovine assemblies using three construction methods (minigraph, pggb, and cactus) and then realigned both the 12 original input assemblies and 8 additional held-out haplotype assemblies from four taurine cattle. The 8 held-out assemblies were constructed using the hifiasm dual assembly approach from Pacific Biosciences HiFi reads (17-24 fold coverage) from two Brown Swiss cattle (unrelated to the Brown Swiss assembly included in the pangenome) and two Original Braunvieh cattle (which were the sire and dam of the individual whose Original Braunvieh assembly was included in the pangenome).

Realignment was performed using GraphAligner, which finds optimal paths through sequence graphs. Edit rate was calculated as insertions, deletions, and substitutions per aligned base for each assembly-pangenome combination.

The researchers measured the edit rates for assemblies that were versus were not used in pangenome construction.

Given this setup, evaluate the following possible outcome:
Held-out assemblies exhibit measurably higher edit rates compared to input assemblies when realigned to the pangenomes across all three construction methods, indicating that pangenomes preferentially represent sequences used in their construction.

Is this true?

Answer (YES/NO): NO